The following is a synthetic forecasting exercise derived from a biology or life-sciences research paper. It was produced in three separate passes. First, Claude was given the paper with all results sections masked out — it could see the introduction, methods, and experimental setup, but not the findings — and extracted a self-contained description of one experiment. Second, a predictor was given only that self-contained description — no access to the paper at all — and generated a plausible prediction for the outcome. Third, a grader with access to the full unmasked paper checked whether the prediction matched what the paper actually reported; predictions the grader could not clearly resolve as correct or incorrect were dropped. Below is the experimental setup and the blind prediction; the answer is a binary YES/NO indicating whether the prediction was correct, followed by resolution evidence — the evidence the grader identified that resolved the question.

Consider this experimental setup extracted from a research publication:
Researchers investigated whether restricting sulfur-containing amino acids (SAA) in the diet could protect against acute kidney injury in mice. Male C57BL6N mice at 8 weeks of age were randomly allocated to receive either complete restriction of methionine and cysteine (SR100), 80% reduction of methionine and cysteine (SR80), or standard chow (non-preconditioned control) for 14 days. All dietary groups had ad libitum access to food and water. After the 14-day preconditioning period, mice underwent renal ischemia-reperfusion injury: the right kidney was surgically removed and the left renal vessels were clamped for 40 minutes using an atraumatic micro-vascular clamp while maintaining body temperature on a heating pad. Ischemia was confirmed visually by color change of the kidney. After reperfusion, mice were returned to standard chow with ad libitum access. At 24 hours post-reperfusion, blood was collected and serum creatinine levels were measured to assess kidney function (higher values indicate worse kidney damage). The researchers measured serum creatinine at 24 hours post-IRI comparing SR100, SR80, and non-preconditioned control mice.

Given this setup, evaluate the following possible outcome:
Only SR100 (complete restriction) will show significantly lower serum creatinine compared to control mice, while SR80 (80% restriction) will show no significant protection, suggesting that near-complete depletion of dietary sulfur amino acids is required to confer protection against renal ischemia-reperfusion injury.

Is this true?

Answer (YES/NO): YES